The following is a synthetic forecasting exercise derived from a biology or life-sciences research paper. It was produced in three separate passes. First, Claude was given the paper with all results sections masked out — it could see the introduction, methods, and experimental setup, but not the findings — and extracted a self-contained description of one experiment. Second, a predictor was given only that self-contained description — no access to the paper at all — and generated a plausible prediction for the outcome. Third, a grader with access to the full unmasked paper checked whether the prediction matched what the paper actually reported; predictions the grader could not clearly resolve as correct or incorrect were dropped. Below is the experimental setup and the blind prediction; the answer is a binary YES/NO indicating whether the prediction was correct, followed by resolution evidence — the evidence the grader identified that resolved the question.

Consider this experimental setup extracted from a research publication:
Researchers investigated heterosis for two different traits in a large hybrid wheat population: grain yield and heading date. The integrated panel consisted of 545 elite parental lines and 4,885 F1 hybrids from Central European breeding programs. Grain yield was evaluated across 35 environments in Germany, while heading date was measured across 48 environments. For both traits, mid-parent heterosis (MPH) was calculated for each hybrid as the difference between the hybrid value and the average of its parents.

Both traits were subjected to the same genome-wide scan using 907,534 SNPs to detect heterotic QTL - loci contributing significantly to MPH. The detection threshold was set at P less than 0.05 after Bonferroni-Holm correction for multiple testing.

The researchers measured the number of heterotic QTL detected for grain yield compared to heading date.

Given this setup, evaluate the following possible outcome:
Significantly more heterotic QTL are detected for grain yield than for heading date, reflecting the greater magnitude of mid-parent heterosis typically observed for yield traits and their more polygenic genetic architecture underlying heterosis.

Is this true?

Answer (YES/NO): YES